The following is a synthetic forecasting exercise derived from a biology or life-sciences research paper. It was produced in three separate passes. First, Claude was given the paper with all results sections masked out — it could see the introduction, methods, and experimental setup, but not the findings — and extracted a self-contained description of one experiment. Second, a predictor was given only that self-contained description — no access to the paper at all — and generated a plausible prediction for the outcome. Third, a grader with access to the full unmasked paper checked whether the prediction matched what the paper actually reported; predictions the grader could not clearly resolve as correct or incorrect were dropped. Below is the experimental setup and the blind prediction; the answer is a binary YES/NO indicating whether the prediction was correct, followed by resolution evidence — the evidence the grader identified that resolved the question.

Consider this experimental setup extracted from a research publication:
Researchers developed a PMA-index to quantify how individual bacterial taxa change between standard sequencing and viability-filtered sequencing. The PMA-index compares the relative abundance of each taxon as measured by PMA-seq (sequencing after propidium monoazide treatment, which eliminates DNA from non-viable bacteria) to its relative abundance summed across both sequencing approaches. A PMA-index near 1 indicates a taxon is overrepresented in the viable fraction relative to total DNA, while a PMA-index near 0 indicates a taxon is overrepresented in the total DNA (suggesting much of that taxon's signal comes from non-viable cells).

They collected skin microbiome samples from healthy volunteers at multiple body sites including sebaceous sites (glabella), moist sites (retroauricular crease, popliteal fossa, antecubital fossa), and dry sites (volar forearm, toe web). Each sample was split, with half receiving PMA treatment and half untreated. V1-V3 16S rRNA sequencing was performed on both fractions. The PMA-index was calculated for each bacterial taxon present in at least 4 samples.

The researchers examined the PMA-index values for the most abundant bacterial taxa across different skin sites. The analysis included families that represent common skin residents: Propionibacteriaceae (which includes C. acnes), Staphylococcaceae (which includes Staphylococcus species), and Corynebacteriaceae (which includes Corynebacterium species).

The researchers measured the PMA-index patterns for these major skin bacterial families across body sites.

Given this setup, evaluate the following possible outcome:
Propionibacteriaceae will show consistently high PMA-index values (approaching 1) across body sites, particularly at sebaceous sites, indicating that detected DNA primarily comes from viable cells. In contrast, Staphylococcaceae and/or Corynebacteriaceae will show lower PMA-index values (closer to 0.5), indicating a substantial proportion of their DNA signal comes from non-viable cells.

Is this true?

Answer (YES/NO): NO